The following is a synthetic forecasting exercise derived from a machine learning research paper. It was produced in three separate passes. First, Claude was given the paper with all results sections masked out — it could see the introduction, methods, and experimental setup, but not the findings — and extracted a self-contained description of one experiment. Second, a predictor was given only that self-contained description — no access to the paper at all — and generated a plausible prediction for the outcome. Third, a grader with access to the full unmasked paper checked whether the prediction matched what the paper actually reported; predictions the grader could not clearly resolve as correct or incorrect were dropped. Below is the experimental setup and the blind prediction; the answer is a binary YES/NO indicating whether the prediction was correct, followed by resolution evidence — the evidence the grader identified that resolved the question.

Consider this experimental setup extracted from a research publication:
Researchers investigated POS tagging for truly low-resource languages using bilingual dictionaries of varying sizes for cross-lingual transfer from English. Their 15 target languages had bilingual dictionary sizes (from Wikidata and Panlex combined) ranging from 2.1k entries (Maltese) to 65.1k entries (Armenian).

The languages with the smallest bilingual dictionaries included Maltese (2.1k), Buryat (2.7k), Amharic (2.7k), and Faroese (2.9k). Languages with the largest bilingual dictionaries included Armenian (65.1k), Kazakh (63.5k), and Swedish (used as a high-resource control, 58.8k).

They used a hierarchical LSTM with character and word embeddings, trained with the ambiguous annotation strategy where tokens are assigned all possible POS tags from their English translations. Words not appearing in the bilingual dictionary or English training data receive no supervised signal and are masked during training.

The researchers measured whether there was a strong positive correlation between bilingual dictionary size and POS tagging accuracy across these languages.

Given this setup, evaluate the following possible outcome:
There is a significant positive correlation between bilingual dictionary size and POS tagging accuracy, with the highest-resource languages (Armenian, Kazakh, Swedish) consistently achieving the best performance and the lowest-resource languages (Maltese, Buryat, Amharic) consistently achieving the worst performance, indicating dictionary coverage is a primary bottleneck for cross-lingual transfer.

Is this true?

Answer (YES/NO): NO